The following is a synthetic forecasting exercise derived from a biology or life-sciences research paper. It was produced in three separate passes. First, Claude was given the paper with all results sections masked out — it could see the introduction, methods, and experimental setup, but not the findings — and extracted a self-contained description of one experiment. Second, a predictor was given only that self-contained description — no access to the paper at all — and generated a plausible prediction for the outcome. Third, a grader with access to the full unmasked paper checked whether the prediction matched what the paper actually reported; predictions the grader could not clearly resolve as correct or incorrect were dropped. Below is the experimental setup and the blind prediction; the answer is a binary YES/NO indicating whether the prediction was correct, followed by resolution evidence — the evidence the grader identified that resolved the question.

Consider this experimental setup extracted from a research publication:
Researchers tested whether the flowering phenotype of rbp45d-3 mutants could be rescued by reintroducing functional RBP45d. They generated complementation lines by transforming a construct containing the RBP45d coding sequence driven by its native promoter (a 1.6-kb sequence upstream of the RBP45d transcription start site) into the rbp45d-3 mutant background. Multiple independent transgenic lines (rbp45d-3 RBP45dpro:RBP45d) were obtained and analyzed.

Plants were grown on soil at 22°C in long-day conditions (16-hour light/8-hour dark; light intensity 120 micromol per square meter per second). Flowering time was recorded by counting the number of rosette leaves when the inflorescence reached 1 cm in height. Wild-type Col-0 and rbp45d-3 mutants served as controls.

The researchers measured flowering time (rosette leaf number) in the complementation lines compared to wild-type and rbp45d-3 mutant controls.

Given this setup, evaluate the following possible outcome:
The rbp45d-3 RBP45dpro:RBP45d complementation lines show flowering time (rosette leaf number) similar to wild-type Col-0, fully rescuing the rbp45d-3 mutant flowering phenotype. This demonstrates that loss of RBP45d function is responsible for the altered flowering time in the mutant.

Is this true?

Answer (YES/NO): YES